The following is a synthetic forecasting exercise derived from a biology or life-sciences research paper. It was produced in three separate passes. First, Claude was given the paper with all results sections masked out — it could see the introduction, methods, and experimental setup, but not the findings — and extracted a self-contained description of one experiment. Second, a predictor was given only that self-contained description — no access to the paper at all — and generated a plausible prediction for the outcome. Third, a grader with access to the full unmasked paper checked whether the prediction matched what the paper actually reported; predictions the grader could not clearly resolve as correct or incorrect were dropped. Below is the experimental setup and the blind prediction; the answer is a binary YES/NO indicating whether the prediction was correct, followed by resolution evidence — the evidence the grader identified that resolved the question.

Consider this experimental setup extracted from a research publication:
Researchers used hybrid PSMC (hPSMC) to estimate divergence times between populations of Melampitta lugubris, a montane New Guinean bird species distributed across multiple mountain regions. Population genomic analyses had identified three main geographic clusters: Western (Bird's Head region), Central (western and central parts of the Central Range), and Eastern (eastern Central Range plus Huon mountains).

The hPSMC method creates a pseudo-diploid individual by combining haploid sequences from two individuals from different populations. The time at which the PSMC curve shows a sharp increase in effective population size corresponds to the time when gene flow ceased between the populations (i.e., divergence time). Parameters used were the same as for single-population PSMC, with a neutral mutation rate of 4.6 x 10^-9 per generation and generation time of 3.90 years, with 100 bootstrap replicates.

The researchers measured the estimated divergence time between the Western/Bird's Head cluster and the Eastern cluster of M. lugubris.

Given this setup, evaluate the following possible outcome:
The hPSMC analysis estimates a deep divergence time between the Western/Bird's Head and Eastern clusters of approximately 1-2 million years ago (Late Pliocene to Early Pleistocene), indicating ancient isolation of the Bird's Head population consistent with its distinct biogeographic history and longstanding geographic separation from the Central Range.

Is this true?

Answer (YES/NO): NO